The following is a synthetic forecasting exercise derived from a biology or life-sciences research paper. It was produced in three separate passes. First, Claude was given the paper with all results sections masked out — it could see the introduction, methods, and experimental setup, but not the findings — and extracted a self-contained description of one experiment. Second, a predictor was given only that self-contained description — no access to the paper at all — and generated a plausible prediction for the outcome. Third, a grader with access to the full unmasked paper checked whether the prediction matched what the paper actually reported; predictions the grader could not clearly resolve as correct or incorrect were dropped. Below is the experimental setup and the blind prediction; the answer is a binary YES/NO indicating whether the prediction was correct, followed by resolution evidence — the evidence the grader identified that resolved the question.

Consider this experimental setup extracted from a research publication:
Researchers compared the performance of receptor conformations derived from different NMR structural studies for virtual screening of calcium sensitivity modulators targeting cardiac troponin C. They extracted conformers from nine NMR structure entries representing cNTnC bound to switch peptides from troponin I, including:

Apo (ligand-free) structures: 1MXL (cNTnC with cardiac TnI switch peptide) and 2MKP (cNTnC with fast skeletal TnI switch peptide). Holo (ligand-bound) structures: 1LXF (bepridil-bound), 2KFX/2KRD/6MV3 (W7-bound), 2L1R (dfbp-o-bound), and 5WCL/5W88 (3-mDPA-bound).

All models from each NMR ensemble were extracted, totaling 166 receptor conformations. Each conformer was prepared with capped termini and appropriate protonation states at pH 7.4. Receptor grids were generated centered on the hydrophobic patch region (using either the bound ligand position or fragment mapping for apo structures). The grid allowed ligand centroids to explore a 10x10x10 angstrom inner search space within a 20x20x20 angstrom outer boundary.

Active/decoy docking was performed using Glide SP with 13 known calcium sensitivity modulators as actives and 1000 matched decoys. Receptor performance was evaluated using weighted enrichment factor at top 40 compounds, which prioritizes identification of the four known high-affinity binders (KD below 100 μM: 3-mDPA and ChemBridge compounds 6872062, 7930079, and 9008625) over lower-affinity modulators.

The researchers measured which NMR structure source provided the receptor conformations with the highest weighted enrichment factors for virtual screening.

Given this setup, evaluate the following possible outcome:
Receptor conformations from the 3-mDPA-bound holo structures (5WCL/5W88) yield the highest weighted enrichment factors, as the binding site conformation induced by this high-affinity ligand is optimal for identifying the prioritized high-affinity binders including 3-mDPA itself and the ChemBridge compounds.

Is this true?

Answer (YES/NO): NO